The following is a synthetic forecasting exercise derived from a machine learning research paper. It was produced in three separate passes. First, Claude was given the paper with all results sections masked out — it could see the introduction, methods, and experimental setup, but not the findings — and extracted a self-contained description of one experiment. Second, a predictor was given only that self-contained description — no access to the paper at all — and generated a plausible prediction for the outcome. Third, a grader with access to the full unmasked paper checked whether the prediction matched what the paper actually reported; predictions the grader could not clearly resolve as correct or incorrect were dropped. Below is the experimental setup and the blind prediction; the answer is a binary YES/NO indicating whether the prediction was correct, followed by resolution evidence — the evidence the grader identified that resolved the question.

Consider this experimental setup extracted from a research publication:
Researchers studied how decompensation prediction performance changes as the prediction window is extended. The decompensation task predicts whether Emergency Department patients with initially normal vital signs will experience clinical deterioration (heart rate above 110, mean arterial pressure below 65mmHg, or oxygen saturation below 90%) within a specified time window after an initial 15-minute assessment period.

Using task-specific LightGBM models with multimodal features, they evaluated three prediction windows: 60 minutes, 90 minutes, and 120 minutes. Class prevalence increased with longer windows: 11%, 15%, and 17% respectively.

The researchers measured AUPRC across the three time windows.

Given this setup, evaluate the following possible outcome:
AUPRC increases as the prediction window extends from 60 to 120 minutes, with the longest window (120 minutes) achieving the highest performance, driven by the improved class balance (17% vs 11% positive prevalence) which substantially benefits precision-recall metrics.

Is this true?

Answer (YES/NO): YES